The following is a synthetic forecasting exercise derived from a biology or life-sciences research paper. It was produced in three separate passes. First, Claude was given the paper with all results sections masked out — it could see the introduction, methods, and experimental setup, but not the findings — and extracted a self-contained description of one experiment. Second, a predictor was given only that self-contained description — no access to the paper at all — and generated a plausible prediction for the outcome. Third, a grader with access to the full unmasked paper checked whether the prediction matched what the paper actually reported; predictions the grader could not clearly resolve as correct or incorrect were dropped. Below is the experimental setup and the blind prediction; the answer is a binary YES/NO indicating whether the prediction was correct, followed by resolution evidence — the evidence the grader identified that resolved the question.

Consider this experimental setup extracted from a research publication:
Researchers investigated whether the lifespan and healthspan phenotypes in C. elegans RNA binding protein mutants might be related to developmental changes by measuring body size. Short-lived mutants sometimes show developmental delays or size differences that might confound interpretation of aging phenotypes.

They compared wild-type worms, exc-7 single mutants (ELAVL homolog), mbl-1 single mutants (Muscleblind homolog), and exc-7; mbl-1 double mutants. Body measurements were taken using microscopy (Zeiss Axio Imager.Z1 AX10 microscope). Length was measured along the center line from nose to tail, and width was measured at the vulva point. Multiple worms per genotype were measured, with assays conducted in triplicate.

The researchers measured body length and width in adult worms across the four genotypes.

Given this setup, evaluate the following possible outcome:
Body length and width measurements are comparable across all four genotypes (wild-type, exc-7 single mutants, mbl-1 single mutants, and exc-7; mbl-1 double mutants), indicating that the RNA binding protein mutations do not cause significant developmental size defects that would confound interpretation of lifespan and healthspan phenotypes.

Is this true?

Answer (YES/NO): NO